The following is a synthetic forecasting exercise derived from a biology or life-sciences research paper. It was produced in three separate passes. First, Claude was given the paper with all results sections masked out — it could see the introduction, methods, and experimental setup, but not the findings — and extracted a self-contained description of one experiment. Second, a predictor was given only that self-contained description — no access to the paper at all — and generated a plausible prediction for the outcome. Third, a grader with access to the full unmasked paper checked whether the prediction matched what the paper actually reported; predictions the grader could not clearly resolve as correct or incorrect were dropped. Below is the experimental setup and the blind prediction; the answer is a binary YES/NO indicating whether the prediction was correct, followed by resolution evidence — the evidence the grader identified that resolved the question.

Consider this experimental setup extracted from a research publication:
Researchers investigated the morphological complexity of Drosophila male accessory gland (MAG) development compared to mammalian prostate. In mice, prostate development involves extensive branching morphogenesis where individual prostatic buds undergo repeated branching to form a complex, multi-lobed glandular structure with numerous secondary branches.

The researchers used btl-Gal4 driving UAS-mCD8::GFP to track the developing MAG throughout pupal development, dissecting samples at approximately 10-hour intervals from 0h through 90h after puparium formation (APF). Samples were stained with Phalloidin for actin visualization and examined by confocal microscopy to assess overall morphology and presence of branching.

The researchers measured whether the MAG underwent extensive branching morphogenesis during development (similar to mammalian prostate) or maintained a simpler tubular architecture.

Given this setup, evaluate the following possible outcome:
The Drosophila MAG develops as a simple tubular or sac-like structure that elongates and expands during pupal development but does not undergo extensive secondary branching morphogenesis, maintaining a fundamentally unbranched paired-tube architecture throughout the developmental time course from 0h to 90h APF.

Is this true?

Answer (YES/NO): YES